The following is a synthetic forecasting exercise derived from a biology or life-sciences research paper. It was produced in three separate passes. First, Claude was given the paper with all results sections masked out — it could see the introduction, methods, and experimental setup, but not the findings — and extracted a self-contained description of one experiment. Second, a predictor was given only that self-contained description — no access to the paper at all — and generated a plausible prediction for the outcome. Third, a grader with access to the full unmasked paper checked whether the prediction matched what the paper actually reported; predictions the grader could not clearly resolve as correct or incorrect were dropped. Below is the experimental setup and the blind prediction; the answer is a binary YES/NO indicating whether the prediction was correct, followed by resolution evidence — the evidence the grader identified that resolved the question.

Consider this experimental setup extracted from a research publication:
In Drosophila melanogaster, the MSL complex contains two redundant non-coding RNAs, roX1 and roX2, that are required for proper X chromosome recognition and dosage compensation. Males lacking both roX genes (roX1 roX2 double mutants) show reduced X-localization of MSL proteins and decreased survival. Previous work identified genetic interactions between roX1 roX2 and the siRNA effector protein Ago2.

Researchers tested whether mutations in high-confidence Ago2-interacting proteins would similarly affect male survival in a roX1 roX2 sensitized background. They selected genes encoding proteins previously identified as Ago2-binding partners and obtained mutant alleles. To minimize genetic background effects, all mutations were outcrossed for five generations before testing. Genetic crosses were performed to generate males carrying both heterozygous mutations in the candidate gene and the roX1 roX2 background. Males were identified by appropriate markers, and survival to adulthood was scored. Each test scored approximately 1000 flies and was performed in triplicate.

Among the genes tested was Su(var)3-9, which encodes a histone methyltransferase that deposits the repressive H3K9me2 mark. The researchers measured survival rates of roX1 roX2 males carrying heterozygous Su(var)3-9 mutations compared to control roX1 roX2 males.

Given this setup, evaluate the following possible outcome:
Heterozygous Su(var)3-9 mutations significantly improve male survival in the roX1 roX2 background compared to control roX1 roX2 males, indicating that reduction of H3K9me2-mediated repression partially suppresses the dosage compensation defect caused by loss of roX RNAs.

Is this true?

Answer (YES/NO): NO